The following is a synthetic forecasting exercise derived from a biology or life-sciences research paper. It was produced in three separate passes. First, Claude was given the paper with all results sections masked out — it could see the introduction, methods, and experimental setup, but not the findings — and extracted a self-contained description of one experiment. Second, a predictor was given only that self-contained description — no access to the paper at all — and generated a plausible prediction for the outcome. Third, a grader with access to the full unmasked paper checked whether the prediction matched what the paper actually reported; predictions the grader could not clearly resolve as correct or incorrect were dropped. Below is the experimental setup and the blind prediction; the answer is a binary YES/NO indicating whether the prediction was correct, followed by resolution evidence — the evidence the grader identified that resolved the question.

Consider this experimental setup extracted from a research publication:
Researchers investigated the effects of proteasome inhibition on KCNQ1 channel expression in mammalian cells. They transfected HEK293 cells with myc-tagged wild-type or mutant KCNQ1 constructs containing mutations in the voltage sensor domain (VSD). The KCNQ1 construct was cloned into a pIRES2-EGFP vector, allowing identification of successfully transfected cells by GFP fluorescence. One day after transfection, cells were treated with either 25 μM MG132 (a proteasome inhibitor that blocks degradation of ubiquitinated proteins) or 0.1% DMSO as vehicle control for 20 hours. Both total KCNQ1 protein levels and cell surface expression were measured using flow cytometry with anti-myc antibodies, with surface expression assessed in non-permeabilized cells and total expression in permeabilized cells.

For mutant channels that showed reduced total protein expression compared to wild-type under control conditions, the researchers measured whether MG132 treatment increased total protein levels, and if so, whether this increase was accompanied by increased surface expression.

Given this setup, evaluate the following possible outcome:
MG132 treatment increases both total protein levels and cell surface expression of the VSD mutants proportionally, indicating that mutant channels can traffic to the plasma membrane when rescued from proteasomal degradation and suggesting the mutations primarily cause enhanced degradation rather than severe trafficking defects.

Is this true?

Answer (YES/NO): NO